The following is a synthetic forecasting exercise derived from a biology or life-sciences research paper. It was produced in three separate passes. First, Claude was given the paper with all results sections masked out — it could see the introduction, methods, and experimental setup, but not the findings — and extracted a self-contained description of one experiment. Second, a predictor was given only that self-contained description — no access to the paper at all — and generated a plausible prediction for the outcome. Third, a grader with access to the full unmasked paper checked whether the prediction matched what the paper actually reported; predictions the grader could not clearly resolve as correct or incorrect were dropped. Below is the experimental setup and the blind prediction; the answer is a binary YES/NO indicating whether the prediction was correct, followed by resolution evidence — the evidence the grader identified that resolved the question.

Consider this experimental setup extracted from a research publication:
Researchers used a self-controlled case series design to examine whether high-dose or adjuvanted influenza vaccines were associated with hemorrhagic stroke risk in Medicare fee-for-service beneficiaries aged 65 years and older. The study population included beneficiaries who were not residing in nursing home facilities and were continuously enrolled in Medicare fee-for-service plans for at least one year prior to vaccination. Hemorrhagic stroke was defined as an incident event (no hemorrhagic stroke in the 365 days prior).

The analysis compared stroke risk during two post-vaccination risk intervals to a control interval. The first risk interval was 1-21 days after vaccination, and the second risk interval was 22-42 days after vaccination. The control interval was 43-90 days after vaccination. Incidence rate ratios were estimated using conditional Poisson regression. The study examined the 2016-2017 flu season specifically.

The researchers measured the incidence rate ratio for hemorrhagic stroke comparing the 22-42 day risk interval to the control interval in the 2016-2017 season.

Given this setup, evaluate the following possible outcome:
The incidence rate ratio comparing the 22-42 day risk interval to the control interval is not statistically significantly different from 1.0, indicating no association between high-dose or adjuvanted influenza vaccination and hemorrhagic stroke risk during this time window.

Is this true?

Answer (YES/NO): NO